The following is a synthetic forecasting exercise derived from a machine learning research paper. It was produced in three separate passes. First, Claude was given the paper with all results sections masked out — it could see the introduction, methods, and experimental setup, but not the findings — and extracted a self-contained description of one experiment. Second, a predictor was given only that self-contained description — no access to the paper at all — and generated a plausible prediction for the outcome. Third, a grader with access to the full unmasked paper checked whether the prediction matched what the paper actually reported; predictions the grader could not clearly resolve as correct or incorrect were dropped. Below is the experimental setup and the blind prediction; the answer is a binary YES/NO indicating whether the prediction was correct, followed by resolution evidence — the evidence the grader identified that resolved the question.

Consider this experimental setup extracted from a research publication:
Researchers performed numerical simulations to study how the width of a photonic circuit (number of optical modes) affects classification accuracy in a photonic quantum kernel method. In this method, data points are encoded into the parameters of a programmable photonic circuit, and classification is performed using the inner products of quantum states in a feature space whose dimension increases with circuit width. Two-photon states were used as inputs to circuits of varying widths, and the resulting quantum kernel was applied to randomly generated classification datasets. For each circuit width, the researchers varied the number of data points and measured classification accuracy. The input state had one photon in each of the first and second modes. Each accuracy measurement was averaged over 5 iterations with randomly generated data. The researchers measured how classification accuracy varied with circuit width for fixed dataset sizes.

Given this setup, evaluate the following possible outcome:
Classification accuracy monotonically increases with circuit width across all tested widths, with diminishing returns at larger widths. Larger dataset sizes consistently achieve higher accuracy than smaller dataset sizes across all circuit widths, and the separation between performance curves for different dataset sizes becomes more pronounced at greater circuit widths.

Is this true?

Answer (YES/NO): NO